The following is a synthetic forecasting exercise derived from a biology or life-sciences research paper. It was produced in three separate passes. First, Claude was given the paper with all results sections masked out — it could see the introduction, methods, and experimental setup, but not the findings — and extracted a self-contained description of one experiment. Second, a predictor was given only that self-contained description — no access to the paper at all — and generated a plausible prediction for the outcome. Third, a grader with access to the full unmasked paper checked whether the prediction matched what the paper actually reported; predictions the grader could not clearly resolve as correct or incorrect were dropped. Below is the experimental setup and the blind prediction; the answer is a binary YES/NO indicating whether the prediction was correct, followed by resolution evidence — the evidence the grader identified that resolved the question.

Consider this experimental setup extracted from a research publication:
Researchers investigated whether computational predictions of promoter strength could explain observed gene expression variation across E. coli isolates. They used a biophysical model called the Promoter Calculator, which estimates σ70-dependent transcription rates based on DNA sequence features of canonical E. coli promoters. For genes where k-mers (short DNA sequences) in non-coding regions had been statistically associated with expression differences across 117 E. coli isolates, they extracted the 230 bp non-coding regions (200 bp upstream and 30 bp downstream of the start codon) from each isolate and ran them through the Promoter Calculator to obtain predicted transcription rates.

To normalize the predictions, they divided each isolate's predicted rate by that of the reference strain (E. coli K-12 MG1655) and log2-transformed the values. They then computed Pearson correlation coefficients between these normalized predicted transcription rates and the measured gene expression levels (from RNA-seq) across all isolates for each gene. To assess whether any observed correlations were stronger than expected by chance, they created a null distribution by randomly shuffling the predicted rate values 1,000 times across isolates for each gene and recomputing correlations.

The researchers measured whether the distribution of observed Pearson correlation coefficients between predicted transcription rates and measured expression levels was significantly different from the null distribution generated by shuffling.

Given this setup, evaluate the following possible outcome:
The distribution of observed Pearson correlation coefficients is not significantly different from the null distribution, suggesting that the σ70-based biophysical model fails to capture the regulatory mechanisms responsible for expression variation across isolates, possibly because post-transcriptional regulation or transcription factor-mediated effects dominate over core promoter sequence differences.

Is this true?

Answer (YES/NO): NO